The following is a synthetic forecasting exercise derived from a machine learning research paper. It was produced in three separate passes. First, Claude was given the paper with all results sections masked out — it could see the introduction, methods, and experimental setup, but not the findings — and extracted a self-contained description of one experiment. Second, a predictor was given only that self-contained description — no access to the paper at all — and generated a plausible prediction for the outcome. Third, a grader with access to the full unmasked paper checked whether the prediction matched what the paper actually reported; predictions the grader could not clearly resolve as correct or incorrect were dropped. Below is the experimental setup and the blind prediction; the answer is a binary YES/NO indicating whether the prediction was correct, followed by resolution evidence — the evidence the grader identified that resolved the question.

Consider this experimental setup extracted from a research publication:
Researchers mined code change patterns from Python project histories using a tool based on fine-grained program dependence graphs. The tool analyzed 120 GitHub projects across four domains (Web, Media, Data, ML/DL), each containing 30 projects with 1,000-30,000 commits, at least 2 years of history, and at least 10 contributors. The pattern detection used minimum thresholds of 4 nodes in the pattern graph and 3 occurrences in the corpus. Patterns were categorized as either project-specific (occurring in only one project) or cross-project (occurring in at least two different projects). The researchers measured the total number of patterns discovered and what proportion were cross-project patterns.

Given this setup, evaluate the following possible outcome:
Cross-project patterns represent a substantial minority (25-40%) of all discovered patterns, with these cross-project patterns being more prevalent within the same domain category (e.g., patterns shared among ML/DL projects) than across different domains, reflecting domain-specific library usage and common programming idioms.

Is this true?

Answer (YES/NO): NO